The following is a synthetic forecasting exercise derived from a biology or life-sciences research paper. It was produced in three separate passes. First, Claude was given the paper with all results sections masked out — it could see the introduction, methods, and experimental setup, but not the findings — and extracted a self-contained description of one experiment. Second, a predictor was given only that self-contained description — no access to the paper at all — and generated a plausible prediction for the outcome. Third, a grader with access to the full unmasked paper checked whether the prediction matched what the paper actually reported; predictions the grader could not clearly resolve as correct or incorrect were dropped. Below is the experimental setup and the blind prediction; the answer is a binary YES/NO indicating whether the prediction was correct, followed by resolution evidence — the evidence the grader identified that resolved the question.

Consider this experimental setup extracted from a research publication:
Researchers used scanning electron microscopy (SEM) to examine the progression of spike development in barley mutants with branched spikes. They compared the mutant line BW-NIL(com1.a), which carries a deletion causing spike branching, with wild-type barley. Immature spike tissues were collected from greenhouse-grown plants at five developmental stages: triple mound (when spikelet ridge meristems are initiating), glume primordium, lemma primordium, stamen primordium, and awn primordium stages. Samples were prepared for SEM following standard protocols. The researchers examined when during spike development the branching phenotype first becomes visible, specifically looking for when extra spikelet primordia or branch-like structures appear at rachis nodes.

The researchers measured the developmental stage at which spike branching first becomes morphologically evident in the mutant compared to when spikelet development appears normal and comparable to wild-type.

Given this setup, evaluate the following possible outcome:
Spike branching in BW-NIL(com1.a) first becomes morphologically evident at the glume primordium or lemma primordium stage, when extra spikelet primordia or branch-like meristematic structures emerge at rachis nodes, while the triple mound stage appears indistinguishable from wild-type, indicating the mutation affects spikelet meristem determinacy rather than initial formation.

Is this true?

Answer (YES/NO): NO